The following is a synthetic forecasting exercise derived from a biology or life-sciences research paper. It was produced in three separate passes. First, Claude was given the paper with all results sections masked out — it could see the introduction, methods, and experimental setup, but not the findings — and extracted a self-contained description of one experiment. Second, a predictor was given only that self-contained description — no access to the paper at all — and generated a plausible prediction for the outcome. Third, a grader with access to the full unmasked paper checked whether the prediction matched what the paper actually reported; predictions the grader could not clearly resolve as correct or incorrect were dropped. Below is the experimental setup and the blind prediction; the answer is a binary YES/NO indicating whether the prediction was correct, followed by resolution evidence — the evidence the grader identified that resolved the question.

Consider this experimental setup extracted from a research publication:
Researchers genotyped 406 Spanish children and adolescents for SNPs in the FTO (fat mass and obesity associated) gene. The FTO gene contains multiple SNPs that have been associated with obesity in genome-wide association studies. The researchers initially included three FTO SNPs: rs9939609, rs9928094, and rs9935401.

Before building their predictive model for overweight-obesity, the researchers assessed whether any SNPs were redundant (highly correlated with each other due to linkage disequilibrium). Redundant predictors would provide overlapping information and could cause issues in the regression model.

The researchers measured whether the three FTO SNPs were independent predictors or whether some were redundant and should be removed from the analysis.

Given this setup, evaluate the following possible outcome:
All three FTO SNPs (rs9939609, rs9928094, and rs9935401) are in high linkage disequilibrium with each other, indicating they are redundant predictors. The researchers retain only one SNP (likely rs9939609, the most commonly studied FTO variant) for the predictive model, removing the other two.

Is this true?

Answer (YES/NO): YES